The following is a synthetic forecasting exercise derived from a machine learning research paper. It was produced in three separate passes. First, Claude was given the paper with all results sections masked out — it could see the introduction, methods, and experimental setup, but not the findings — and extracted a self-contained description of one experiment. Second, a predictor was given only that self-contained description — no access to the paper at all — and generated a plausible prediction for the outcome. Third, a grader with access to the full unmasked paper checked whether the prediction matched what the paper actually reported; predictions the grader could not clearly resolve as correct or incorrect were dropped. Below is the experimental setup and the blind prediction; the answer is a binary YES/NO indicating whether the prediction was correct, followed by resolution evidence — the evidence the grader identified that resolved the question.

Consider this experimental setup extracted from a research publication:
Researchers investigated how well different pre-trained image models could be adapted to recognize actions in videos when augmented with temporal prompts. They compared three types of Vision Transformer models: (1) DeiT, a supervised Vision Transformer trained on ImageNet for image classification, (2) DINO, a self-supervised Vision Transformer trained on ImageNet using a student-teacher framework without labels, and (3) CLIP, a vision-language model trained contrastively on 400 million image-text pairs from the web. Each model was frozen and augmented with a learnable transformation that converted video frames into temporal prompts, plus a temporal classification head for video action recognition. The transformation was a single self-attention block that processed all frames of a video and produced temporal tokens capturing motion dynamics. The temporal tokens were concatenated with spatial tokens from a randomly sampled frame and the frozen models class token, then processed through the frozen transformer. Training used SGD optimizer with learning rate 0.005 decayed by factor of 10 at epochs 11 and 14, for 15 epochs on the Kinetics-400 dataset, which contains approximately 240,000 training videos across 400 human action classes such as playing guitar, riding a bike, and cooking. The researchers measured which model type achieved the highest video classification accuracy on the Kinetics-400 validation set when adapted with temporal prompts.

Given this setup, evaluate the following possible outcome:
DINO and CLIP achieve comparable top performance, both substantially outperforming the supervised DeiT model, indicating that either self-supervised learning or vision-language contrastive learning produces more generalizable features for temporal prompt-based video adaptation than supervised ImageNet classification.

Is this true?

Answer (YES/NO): NO